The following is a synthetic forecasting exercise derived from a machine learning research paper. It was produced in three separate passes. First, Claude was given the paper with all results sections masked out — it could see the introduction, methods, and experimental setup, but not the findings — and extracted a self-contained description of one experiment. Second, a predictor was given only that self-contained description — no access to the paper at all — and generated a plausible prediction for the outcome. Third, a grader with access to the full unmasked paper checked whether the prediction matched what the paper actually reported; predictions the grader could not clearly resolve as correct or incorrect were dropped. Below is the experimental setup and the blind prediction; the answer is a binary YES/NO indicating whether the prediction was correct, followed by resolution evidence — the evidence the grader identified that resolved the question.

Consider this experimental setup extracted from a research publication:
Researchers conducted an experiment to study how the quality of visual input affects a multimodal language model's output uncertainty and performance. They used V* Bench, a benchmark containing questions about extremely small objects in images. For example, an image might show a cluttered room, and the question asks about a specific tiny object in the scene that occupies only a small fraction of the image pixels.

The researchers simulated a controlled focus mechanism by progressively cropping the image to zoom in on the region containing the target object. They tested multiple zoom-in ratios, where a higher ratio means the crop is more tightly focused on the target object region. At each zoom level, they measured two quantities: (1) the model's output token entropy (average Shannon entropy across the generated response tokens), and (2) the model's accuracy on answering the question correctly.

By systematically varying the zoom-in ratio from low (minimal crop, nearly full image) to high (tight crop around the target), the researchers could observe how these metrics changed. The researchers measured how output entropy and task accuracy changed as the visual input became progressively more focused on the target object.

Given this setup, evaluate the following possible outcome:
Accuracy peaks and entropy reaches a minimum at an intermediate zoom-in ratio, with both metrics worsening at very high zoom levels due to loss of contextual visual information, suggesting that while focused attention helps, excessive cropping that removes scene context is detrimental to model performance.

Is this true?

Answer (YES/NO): NO